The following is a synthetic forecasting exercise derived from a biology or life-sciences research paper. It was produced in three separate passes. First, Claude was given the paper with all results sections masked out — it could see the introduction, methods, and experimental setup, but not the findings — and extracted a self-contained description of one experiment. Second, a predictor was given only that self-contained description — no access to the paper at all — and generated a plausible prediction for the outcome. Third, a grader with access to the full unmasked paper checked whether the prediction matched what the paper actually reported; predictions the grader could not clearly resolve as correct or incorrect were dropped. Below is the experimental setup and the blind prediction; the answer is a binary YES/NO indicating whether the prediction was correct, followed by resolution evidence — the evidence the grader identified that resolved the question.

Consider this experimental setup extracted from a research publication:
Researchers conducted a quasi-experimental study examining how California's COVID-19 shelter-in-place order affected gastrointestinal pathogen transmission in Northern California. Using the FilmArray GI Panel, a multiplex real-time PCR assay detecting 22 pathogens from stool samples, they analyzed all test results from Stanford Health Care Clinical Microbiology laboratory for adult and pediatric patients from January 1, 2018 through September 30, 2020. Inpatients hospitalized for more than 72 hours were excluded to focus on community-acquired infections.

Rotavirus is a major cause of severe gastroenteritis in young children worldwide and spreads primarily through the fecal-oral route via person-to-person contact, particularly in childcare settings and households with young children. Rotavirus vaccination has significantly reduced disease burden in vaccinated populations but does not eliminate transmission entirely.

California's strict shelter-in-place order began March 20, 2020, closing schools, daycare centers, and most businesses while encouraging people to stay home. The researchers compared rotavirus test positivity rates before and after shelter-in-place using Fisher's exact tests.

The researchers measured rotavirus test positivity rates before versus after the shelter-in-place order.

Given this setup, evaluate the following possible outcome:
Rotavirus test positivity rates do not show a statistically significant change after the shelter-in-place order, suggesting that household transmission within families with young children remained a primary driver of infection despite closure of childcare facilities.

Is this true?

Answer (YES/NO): NO